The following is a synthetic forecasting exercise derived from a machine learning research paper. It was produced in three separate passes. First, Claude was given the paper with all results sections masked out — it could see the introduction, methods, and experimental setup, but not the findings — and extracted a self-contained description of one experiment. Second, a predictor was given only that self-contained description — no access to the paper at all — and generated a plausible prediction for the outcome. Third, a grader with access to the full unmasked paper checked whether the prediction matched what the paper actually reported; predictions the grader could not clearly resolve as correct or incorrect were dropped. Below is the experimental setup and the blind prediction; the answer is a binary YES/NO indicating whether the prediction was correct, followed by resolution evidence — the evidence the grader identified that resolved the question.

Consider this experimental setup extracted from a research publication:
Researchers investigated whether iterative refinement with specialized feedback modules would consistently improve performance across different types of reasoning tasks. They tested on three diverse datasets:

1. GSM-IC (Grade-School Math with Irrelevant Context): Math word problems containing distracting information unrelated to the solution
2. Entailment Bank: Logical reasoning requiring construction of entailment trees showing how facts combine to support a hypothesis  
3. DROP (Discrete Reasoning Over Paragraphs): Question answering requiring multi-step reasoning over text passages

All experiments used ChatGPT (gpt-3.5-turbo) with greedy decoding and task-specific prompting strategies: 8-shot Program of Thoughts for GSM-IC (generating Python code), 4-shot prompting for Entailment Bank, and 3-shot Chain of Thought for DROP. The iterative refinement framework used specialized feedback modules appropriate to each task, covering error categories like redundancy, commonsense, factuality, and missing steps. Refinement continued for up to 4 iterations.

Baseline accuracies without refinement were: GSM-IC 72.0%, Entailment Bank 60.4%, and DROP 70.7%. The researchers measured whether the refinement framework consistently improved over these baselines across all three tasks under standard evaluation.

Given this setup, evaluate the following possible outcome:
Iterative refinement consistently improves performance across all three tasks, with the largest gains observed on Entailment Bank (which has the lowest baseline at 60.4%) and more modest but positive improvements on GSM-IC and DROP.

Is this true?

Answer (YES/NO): NO